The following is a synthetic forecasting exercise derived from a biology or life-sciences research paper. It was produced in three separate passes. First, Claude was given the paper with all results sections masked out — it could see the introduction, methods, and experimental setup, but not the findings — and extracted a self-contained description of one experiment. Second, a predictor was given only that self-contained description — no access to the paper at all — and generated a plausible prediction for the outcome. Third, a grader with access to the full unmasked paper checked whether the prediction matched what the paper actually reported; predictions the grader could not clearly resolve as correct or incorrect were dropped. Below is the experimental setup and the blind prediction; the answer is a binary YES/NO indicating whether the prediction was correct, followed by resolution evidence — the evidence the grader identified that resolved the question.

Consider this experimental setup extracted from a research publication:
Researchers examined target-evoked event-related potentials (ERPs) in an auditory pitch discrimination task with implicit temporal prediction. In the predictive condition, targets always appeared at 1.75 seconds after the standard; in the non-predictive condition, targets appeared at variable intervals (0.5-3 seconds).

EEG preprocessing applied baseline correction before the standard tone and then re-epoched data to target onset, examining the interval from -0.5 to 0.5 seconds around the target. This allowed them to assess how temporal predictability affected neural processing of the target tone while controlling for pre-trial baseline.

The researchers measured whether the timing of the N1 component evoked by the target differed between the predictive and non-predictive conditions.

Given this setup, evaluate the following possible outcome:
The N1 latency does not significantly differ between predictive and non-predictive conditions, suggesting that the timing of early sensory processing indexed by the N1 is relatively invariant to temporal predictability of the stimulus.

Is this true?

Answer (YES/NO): NO